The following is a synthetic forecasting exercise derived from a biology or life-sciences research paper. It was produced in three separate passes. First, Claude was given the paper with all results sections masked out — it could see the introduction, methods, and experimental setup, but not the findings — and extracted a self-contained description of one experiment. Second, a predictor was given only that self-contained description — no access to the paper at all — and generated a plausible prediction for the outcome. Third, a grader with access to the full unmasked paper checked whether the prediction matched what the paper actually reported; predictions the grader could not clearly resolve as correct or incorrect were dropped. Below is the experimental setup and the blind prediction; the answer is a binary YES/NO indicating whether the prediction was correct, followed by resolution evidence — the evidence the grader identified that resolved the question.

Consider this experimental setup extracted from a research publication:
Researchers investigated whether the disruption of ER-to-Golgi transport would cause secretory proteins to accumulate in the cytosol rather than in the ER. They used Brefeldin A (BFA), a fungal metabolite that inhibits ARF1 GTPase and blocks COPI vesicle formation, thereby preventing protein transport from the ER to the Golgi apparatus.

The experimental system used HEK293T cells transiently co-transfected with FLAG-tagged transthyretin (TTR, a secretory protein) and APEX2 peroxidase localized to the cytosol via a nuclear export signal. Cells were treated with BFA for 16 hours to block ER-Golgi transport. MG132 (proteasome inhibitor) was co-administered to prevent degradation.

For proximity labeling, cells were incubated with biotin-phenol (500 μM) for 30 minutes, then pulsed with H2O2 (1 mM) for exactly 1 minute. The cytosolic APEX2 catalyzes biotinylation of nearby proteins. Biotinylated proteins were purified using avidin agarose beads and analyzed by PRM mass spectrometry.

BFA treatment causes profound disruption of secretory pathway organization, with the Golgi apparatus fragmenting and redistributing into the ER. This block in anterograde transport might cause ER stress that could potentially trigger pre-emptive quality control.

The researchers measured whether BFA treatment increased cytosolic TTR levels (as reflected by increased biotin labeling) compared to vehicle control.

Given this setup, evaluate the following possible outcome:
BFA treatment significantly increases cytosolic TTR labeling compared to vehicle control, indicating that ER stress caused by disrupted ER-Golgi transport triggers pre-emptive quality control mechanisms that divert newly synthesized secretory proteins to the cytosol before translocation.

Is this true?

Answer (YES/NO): YES